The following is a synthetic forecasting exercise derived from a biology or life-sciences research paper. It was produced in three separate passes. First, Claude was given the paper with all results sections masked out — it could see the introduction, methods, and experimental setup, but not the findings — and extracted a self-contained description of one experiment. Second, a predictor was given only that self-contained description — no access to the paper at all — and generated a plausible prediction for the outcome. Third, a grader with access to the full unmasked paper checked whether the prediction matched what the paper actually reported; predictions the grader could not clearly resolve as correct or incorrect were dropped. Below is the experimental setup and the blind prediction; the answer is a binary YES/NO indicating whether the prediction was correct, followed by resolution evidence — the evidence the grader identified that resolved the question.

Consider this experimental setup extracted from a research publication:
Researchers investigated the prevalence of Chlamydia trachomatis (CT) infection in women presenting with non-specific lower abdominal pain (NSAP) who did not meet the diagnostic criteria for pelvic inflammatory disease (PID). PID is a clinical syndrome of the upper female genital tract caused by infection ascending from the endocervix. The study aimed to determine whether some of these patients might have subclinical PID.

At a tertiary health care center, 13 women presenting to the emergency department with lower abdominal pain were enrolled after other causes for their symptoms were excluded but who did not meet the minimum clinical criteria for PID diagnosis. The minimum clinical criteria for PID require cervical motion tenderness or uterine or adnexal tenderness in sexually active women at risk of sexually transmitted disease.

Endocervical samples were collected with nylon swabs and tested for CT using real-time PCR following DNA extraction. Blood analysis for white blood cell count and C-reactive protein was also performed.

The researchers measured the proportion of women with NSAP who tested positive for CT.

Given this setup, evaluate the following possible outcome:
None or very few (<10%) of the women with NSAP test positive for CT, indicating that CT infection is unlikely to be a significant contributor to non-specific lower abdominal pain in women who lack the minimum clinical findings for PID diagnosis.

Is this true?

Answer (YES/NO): YES